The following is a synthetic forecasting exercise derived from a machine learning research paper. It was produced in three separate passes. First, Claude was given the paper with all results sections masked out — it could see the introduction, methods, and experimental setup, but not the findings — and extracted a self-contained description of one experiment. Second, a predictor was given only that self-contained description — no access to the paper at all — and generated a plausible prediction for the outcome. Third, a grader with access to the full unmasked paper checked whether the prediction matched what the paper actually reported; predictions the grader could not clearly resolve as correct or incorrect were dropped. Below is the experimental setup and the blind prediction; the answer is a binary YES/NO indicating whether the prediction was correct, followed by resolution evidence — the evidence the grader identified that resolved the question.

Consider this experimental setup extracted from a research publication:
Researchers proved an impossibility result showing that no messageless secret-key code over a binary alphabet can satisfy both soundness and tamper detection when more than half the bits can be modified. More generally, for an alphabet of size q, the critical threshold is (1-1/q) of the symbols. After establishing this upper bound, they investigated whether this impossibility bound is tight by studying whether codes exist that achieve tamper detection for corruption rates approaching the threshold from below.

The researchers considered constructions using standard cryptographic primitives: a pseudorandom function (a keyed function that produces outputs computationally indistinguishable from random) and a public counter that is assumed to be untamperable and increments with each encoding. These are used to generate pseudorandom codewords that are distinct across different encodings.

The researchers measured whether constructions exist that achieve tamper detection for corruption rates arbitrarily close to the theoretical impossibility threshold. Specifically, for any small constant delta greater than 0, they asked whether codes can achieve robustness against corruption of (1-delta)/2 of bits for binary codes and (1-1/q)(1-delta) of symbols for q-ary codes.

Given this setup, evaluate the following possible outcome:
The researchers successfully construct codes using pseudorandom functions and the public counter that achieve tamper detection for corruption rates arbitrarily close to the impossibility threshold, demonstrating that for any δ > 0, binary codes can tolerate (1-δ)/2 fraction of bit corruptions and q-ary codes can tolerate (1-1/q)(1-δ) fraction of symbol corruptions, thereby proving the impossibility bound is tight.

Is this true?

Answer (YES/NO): YES